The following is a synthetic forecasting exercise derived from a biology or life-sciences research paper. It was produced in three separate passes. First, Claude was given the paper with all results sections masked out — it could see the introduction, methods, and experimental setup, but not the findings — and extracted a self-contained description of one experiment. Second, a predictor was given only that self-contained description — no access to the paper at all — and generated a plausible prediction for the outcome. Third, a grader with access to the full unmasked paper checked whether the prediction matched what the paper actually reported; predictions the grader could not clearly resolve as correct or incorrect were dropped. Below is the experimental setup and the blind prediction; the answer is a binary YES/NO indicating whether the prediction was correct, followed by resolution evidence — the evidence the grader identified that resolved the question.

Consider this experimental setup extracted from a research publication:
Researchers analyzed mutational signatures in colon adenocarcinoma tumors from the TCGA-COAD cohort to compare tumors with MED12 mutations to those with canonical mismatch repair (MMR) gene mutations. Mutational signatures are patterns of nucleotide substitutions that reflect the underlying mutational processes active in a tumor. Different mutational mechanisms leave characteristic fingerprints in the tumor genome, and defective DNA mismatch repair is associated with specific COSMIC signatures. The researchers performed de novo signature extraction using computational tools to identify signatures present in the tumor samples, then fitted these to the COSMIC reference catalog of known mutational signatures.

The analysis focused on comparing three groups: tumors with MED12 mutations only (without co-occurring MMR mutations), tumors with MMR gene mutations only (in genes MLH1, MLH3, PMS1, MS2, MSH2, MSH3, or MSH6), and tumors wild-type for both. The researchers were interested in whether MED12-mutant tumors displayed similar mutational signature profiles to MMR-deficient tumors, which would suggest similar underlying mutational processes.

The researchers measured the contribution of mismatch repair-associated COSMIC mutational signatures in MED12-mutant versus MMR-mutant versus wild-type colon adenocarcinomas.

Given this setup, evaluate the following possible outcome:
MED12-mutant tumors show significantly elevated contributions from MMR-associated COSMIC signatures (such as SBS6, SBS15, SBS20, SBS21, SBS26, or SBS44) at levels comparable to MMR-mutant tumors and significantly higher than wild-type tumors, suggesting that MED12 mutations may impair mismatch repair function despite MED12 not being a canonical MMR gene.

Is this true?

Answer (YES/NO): NO